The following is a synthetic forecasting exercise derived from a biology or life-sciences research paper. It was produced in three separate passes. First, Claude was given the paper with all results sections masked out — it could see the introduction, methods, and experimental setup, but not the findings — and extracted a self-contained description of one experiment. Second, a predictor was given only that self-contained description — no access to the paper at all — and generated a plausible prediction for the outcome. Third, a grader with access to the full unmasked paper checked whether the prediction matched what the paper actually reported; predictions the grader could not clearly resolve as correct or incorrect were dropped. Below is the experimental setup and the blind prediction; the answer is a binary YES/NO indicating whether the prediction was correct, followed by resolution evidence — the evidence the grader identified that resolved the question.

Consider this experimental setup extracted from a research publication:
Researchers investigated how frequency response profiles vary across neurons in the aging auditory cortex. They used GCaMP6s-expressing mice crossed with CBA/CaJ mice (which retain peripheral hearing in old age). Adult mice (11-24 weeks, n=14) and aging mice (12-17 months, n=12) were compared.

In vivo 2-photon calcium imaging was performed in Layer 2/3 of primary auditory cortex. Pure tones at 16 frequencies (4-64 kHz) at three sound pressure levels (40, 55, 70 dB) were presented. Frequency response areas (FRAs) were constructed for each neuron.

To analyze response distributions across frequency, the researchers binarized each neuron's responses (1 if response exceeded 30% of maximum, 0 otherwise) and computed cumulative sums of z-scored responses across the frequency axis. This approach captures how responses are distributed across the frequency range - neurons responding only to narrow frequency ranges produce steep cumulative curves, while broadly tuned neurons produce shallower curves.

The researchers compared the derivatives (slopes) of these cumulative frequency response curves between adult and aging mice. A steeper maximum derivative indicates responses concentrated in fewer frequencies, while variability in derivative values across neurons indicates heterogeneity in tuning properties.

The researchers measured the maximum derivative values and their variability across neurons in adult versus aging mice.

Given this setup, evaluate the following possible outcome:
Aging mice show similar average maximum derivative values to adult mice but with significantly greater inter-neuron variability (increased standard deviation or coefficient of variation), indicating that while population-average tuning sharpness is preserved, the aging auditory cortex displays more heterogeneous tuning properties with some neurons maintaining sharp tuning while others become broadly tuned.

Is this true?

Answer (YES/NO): NO